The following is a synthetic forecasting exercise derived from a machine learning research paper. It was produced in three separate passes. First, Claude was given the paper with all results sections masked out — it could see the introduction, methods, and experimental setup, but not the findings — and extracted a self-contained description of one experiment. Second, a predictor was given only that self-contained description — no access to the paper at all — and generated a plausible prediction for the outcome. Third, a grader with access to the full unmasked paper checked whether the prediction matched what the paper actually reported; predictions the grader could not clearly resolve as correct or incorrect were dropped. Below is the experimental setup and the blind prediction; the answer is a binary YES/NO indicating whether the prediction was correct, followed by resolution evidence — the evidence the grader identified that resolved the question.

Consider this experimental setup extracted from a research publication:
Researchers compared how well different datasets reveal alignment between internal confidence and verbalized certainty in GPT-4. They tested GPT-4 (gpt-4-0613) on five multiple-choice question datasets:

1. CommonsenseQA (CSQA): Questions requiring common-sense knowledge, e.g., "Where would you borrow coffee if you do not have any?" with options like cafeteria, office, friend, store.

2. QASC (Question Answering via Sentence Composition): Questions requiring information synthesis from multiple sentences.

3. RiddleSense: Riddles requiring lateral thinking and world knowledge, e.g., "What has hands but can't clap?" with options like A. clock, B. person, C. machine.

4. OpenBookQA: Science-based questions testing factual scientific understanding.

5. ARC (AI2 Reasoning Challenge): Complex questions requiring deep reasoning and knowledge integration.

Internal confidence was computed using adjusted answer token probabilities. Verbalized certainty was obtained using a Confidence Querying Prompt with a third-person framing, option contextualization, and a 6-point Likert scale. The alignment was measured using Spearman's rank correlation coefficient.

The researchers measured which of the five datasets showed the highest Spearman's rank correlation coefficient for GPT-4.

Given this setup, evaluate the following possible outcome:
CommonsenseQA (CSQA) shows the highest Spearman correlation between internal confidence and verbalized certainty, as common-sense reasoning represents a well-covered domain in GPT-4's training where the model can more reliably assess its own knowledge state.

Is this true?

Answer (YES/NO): NO